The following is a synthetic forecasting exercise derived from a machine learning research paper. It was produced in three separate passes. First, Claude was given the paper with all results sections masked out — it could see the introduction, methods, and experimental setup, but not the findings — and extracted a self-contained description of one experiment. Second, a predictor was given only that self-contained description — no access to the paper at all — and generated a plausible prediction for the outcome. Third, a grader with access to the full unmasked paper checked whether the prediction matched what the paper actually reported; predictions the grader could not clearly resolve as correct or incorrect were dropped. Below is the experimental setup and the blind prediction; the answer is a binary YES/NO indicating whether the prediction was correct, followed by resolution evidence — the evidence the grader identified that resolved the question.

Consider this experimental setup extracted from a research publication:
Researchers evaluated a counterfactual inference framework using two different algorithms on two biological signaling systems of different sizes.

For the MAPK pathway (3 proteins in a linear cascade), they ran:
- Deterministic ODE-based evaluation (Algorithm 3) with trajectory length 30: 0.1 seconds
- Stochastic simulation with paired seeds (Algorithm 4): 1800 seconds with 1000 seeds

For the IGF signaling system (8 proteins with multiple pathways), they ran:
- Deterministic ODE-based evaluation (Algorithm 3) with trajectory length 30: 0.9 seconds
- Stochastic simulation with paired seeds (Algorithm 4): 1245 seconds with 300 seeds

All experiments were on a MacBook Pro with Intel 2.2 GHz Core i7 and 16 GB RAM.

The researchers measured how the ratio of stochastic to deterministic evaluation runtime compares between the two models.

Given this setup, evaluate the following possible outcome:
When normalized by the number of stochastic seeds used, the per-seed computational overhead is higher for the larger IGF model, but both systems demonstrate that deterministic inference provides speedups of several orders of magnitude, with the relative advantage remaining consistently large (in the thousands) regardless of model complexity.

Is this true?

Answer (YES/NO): NO